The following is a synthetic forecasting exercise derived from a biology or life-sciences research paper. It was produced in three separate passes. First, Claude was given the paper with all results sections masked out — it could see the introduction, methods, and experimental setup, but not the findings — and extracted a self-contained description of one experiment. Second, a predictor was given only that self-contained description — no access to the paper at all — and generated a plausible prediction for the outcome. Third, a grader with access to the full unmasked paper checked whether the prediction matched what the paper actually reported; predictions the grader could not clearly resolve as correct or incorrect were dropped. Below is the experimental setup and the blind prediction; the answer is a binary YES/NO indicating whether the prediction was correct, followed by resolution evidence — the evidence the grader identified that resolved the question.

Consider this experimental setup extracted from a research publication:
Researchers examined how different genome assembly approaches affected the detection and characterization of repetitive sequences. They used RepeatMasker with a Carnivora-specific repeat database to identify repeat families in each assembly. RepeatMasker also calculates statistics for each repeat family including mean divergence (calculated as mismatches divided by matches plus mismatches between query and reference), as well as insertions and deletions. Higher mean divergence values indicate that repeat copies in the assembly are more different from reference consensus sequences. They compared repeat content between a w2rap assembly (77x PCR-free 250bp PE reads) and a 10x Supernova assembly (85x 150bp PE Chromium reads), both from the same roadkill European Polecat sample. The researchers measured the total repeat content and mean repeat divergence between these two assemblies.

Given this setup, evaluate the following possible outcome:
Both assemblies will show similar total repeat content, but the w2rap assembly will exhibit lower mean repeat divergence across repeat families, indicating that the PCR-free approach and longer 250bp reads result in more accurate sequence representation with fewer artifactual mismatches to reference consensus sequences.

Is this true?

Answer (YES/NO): NO